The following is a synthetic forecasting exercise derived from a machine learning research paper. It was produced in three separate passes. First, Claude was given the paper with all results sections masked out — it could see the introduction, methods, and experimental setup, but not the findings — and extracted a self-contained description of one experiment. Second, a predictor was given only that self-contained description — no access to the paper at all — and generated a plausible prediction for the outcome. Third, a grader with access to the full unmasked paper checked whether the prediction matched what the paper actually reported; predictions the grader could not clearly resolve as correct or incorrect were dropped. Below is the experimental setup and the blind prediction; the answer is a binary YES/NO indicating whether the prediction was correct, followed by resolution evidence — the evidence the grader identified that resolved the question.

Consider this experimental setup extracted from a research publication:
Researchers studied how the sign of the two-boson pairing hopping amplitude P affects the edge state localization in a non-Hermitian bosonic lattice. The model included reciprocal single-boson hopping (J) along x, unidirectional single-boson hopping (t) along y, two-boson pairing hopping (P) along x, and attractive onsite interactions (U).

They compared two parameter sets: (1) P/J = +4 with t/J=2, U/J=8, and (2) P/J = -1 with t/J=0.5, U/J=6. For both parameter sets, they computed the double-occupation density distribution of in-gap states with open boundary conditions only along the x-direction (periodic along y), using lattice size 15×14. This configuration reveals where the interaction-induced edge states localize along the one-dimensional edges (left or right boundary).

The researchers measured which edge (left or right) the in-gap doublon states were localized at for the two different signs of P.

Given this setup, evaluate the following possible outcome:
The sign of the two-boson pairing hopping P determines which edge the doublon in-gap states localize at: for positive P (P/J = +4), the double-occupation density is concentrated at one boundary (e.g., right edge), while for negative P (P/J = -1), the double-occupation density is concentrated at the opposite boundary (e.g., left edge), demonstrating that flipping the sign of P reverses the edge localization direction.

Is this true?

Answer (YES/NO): NO